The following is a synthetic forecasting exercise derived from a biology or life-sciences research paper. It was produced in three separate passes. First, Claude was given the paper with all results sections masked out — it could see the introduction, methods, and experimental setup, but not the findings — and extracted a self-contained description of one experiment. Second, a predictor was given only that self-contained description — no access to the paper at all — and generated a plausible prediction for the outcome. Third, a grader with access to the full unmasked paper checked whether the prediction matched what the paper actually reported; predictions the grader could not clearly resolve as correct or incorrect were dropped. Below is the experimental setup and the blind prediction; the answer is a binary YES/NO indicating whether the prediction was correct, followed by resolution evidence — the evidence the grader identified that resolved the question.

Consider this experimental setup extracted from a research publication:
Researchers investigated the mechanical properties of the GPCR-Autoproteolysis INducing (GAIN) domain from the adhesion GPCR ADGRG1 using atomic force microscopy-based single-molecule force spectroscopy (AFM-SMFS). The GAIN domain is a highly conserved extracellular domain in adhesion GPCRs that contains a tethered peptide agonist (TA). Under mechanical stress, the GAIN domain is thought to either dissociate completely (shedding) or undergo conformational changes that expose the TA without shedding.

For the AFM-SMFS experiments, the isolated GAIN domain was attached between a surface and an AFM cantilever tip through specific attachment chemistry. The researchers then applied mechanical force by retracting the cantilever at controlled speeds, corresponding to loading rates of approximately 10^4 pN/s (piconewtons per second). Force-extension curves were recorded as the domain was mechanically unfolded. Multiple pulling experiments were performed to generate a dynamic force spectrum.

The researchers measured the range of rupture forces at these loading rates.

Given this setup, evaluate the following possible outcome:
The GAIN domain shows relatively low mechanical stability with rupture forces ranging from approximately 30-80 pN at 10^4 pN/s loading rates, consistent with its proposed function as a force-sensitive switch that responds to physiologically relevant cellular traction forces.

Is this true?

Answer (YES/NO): NO